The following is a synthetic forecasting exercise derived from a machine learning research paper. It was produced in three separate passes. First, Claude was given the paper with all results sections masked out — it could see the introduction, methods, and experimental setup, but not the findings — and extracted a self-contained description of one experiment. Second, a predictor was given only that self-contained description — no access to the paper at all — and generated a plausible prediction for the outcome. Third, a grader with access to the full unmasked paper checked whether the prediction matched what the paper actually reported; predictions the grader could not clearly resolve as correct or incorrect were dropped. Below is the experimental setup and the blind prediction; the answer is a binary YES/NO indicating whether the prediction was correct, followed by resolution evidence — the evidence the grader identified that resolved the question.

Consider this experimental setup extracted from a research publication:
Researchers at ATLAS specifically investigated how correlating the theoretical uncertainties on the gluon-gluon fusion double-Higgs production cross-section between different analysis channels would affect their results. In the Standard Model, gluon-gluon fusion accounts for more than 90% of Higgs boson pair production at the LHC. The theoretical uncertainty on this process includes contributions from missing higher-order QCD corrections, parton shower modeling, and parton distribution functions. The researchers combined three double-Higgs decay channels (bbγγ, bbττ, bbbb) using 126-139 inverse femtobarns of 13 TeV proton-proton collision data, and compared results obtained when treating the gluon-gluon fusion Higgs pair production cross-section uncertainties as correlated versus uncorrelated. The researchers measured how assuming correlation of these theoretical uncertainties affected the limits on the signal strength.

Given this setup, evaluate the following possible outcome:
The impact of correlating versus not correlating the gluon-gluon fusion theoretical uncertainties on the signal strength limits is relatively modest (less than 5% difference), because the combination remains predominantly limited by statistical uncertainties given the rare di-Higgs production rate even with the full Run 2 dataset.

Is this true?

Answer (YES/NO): NO